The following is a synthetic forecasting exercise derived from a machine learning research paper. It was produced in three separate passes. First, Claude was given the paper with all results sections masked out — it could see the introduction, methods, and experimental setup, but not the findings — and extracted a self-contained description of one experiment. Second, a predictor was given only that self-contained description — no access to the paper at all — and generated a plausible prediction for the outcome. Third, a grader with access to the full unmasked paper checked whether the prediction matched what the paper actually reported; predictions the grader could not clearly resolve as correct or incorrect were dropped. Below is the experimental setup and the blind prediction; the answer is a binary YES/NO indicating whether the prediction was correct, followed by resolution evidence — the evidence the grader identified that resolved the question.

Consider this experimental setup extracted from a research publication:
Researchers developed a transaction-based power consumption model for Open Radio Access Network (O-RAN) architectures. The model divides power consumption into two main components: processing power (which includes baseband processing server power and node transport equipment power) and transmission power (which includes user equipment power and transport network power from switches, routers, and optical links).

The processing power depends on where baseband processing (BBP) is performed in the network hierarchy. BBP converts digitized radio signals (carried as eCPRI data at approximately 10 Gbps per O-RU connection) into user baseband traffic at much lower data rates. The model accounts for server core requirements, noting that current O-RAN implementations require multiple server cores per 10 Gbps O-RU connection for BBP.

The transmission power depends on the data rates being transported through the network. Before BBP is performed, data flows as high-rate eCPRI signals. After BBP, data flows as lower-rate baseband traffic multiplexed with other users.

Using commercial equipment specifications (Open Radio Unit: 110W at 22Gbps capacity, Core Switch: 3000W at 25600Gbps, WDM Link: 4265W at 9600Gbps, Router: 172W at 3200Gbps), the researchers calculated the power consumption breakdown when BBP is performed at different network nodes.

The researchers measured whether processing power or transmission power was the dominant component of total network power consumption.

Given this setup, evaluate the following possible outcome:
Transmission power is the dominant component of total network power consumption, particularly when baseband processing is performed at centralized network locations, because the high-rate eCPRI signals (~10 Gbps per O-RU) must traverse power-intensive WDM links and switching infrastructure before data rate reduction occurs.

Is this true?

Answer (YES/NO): NO